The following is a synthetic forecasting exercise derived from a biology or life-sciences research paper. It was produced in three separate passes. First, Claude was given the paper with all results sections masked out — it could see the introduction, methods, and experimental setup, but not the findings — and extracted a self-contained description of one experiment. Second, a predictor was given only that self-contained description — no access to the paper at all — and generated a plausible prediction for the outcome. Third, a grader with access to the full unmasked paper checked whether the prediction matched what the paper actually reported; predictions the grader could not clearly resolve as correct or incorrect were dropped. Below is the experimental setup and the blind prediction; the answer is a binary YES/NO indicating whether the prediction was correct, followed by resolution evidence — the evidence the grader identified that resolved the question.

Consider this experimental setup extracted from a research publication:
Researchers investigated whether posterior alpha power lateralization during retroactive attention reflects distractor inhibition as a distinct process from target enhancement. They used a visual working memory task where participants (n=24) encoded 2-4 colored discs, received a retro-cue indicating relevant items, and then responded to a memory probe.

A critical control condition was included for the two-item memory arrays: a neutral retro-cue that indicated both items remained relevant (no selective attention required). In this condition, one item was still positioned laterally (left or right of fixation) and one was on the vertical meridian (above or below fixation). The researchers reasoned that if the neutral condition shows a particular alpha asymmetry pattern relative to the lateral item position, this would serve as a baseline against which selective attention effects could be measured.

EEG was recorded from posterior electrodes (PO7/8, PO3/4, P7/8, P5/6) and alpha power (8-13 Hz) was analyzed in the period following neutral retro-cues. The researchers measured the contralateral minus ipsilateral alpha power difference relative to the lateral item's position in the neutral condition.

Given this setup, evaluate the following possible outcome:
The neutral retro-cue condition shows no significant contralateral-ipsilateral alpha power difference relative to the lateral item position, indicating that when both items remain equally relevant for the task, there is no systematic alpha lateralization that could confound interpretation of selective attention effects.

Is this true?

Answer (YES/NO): NO